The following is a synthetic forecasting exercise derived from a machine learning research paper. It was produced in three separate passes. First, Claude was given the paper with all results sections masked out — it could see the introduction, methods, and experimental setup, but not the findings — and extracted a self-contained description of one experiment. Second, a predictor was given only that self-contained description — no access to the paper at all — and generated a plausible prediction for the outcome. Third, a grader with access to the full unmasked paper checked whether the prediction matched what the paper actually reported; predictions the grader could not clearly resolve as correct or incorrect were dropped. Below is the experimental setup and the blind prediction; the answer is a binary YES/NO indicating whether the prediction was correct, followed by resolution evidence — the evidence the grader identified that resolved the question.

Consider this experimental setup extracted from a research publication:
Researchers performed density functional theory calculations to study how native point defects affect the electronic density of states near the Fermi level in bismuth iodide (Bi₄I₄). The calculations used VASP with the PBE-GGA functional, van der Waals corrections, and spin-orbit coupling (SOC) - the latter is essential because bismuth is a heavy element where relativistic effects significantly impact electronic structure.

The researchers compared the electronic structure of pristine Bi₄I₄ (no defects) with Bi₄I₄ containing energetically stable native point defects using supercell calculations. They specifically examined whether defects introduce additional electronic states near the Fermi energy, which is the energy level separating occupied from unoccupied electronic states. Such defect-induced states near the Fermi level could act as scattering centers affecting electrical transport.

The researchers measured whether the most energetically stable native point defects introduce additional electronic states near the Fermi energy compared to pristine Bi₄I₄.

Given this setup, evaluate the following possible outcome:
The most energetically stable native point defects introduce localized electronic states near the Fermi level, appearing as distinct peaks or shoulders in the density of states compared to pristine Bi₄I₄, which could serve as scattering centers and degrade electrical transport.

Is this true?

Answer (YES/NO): NO